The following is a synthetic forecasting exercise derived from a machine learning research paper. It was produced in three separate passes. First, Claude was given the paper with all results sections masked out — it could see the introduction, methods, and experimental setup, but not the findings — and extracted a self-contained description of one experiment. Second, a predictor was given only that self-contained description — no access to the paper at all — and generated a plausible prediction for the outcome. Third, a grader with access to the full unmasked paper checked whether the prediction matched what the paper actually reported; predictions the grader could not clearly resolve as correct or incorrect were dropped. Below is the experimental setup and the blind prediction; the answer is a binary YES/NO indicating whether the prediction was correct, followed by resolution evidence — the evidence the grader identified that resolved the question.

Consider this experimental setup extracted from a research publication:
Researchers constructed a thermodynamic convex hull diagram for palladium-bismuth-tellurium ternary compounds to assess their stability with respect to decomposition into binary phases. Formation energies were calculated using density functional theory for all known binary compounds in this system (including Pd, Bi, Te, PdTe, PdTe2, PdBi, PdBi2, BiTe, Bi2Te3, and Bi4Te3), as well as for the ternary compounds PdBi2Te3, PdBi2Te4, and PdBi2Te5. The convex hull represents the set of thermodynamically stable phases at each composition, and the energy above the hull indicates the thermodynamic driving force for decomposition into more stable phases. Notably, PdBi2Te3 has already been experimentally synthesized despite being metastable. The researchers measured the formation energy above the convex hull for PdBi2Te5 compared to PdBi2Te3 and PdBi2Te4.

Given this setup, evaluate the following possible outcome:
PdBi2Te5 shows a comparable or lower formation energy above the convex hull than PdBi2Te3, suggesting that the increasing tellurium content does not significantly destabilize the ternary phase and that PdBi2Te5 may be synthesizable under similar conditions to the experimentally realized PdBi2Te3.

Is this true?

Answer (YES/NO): YES